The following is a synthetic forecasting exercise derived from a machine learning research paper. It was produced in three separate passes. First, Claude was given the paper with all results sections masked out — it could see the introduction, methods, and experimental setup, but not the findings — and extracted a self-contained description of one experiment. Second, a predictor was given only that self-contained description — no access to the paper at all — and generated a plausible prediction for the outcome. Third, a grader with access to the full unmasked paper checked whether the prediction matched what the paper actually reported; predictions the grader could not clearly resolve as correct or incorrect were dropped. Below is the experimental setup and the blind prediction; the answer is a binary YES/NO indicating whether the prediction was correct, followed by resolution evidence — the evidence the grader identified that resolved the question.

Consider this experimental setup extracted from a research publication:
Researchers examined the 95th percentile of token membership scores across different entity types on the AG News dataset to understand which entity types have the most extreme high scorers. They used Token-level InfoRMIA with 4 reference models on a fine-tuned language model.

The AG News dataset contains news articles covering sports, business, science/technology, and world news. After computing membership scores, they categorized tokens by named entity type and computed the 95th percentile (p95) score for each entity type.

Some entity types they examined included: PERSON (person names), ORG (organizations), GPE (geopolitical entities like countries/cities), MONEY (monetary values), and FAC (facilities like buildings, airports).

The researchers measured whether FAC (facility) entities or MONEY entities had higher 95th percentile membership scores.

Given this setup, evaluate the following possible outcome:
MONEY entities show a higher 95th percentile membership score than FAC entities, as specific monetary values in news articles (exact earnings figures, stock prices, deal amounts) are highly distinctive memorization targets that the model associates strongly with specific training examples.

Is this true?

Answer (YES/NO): NO